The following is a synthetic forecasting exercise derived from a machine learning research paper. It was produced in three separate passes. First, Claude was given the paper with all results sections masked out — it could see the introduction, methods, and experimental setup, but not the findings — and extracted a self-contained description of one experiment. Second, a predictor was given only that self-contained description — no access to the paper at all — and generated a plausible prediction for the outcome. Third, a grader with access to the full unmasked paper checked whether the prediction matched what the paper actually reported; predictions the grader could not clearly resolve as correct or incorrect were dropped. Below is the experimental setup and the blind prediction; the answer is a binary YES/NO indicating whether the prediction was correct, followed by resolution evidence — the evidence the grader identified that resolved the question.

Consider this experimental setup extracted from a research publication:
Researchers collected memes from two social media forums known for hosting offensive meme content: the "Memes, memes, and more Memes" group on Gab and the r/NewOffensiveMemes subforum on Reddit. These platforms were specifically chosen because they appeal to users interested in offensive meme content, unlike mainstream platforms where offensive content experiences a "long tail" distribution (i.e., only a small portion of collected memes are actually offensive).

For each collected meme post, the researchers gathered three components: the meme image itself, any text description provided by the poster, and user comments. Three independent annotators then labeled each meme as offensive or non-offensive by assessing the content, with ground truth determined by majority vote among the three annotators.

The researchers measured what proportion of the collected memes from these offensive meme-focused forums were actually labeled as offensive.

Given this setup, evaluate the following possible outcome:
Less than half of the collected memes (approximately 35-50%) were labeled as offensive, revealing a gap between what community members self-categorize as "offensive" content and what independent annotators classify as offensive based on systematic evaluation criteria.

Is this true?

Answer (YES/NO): NO